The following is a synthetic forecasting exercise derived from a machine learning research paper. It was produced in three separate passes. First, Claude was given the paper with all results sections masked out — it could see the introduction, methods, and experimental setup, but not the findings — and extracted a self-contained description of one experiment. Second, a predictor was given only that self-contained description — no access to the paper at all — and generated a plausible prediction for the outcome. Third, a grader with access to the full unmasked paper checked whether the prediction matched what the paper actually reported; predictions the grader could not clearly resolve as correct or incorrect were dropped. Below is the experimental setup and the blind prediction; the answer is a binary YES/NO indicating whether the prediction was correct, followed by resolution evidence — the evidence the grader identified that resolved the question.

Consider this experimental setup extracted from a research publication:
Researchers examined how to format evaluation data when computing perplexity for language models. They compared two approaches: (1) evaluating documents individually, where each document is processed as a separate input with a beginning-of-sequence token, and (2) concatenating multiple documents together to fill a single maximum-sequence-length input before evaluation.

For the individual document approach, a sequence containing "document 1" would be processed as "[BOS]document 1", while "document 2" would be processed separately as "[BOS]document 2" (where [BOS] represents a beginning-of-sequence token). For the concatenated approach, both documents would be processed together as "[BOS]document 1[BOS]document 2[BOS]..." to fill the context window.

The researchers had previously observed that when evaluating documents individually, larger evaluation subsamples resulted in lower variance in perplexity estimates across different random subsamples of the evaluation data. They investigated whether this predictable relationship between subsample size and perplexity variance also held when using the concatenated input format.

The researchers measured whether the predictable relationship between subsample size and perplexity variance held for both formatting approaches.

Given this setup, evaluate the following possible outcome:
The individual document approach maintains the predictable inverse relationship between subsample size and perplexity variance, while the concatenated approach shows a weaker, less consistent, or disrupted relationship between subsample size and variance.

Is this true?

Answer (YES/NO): YES